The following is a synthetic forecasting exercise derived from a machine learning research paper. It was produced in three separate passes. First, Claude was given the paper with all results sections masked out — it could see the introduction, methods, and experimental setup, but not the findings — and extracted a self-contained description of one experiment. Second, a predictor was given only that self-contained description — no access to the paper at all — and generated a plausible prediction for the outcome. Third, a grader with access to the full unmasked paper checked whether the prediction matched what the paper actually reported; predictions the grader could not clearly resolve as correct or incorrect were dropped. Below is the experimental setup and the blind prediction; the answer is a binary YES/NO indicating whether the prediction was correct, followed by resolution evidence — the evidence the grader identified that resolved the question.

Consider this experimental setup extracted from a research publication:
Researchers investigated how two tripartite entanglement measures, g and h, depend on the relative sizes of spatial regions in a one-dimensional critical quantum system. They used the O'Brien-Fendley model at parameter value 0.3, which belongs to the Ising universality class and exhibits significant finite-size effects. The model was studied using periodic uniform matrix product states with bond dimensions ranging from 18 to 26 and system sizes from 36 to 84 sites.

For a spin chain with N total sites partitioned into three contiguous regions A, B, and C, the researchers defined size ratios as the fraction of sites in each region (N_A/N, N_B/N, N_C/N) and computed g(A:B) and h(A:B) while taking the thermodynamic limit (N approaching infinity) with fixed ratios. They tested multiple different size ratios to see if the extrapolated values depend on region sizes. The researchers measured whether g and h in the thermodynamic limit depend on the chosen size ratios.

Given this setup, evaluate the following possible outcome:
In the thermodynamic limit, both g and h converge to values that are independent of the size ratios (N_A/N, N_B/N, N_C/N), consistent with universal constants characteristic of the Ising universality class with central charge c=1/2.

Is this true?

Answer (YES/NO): YES